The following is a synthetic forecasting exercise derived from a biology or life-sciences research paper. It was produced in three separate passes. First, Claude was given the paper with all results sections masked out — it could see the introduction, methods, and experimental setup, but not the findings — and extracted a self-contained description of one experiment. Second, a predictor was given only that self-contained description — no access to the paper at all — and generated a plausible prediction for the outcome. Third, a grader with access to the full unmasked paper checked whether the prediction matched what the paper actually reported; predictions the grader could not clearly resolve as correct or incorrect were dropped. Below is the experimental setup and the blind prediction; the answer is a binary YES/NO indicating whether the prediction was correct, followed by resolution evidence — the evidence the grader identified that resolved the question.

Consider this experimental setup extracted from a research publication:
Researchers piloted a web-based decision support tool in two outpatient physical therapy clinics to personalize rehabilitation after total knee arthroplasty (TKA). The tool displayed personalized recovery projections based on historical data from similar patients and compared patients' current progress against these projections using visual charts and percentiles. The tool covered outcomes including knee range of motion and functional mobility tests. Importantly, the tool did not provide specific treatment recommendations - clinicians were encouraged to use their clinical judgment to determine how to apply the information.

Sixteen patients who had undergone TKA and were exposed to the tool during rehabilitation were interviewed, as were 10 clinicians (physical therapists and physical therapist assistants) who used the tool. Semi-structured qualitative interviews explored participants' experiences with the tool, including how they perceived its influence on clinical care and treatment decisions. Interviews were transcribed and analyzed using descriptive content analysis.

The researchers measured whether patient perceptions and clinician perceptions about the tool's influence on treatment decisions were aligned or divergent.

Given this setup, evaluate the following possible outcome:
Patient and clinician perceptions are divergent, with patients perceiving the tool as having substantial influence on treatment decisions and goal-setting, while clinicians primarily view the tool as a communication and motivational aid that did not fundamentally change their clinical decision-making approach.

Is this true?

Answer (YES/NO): NO